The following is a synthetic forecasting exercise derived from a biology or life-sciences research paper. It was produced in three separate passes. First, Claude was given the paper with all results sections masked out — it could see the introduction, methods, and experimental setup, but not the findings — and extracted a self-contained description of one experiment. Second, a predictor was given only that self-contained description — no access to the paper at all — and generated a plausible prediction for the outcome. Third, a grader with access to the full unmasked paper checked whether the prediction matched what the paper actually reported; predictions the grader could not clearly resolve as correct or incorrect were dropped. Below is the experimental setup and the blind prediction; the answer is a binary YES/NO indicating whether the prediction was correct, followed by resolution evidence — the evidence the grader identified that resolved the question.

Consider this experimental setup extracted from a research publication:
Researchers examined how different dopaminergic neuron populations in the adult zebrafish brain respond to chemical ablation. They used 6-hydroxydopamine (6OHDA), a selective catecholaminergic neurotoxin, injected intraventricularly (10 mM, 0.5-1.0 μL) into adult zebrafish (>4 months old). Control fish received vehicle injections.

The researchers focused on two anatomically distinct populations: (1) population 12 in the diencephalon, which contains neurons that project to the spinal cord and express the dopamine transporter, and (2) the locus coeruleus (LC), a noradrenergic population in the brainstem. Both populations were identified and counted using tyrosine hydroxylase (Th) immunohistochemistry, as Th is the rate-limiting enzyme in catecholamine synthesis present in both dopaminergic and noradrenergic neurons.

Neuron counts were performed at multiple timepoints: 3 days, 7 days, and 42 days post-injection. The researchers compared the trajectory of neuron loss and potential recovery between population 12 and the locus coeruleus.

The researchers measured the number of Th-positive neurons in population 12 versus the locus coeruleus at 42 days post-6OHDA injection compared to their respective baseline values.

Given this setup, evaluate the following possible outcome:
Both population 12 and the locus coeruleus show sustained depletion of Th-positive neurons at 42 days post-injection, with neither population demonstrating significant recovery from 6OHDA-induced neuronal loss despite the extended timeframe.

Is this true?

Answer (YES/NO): NO